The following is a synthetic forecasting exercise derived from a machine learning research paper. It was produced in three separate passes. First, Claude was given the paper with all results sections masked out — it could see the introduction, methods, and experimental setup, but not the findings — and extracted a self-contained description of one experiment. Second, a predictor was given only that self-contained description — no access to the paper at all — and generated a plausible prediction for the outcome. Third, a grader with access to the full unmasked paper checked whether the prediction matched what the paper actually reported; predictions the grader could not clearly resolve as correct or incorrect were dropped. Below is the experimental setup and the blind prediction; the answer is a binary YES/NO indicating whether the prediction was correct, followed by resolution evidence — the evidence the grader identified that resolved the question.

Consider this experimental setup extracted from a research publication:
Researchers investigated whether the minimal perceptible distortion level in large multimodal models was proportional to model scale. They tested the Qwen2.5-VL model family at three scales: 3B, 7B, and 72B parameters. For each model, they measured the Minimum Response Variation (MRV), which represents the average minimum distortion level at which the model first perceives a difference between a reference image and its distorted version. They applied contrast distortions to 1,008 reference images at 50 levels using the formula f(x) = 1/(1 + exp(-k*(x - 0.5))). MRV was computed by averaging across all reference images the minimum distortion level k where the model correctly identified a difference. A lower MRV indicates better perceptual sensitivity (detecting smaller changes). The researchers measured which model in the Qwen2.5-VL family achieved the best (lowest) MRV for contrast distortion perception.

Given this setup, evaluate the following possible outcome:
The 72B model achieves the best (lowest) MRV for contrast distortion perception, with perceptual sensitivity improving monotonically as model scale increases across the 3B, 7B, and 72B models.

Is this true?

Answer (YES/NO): NO